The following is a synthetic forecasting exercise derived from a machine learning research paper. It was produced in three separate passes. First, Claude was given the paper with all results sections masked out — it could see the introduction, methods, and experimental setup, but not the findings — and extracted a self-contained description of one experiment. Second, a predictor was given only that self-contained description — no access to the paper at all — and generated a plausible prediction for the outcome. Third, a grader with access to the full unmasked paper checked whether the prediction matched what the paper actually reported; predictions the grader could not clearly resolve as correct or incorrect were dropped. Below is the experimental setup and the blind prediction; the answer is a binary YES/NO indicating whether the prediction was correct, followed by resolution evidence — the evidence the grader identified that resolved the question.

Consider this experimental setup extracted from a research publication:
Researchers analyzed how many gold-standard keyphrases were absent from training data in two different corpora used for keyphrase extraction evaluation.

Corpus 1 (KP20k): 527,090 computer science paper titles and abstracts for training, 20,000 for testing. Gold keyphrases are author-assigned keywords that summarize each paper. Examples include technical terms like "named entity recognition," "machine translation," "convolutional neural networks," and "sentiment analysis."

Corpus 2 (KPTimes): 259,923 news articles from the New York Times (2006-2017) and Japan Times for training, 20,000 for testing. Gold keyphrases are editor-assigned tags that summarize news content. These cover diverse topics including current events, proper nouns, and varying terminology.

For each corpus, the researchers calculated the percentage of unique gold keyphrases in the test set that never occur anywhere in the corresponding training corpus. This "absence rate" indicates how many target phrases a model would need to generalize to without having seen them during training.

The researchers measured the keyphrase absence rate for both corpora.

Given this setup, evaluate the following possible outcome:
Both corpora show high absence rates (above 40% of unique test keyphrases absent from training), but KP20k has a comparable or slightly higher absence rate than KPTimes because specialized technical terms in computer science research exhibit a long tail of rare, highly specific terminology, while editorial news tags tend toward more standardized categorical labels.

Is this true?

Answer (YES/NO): NO